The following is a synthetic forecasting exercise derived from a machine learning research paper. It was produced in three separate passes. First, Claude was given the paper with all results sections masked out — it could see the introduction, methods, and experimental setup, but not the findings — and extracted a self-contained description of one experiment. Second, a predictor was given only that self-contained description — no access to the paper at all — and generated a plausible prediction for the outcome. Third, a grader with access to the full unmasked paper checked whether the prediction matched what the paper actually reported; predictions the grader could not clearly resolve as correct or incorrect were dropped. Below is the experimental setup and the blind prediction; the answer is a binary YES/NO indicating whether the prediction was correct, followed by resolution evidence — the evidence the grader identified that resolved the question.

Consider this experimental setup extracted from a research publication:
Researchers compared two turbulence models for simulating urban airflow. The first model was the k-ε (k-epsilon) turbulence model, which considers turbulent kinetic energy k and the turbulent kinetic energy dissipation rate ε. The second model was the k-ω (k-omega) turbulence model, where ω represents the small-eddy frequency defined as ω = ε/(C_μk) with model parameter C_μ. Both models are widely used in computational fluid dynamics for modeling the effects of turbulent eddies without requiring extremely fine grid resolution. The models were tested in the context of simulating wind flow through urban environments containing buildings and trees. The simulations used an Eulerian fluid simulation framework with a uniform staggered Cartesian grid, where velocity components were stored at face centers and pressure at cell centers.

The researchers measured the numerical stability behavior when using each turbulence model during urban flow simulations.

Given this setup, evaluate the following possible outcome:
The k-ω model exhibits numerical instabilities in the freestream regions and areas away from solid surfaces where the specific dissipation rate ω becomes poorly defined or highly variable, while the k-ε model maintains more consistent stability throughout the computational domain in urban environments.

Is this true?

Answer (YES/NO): NO